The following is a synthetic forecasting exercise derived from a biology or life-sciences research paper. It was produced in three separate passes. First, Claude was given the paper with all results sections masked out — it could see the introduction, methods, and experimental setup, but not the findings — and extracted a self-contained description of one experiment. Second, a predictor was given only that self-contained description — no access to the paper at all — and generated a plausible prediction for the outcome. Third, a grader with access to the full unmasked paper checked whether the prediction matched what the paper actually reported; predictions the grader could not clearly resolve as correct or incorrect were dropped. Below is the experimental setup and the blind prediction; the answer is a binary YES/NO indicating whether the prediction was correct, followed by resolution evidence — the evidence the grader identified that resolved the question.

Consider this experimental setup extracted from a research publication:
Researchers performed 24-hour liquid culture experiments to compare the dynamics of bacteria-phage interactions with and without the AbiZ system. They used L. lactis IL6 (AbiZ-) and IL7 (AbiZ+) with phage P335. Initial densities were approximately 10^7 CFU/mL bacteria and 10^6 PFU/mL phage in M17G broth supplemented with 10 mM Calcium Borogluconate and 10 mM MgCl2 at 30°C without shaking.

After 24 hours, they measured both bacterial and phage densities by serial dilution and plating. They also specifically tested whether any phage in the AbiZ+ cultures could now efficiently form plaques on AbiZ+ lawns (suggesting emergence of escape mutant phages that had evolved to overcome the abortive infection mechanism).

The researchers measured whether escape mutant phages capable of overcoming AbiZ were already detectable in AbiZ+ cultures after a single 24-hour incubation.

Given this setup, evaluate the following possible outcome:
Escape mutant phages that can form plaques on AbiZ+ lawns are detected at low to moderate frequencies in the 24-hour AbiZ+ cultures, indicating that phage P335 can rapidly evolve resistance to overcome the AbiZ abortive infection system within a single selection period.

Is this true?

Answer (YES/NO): YES